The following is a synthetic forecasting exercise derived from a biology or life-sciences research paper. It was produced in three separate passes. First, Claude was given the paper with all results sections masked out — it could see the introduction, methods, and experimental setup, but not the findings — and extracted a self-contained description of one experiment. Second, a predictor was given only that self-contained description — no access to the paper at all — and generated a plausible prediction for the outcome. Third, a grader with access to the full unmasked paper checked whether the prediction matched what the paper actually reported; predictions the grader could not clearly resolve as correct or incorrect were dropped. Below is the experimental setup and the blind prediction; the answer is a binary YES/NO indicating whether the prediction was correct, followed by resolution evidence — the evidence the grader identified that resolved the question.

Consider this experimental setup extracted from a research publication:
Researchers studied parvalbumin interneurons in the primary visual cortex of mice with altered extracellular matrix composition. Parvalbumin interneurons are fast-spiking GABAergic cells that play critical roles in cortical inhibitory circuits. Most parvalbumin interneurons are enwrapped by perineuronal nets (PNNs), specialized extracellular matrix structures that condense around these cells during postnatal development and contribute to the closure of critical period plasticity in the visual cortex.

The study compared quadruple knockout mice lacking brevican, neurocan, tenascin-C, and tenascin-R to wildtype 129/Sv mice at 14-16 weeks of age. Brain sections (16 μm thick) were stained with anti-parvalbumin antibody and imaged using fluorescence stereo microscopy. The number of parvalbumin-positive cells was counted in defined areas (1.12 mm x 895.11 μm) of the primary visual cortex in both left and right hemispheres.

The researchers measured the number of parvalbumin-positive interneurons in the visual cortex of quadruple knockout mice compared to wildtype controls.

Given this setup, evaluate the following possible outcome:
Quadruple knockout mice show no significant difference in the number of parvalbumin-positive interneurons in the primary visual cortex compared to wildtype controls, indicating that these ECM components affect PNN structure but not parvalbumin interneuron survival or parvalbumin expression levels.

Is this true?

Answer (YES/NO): NO